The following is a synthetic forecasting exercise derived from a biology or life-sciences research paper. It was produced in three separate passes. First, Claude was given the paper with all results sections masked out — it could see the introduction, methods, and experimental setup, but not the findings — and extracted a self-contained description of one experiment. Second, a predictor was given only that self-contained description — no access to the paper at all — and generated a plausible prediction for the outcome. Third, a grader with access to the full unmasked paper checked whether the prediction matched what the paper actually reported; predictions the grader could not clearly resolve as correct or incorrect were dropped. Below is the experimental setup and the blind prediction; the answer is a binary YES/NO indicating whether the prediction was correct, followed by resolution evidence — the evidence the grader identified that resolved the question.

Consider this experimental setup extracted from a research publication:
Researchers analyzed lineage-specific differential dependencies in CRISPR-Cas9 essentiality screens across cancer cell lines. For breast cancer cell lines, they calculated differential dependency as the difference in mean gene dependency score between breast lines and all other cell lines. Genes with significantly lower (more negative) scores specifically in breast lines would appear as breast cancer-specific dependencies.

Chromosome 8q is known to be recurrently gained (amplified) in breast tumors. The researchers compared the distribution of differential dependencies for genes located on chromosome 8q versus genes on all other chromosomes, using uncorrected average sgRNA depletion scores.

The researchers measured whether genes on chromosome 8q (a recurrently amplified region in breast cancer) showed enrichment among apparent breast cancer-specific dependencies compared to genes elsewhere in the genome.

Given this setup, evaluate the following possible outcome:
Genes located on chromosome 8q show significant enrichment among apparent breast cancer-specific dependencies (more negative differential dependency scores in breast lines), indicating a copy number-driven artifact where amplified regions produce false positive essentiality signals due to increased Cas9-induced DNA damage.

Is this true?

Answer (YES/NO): YES